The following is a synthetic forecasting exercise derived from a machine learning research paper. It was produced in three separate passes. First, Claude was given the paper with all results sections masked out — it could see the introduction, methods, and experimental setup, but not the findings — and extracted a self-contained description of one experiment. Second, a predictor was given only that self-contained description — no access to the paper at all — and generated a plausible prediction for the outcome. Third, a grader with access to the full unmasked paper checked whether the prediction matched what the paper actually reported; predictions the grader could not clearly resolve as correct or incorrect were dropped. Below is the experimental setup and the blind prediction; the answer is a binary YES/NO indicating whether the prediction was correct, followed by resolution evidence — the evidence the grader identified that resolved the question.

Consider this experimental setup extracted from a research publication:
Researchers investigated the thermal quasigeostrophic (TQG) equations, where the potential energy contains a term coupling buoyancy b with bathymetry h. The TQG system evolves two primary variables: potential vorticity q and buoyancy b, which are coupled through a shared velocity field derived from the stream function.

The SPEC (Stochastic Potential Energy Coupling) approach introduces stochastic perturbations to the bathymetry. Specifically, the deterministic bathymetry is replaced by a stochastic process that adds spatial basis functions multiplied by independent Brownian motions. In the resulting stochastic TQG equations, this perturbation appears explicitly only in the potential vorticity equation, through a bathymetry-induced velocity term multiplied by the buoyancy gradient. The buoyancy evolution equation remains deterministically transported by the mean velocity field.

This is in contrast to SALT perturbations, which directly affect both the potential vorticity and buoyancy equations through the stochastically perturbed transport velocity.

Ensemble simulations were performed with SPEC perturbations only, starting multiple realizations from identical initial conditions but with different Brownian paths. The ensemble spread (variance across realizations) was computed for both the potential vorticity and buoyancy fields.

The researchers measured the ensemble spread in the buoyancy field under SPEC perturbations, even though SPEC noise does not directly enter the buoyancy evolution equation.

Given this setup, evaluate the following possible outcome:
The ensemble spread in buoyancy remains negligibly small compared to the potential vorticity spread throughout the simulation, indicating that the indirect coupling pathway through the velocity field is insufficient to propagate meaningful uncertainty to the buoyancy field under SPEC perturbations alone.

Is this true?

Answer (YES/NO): NO